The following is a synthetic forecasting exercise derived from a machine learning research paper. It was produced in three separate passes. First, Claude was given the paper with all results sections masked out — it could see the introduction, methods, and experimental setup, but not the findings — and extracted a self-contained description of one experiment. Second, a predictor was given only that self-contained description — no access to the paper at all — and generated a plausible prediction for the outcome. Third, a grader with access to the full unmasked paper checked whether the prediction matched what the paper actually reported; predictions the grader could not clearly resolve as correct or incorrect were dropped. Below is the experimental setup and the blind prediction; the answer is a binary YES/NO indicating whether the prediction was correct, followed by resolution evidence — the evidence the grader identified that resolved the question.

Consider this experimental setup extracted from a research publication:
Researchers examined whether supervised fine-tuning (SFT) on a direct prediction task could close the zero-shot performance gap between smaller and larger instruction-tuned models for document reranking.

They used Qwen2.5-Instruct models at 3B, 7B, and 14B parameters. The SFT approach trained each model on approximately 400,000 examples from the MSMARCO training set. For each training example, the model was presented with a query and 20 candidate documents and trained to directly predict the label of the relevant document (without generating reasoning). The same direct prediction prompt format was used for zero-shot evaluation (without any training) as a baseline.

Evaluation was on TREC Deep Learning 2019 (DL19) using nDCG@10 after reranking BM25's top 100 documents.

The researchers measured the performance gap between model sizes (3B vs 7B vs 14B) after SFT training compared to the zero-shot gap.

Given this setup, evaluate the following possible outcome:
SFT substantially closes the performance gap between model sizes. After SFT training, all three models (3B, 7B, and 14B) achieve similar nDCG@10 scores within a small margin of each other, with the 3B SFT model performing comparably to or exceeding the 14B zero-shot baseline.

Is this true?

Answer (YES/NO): YES